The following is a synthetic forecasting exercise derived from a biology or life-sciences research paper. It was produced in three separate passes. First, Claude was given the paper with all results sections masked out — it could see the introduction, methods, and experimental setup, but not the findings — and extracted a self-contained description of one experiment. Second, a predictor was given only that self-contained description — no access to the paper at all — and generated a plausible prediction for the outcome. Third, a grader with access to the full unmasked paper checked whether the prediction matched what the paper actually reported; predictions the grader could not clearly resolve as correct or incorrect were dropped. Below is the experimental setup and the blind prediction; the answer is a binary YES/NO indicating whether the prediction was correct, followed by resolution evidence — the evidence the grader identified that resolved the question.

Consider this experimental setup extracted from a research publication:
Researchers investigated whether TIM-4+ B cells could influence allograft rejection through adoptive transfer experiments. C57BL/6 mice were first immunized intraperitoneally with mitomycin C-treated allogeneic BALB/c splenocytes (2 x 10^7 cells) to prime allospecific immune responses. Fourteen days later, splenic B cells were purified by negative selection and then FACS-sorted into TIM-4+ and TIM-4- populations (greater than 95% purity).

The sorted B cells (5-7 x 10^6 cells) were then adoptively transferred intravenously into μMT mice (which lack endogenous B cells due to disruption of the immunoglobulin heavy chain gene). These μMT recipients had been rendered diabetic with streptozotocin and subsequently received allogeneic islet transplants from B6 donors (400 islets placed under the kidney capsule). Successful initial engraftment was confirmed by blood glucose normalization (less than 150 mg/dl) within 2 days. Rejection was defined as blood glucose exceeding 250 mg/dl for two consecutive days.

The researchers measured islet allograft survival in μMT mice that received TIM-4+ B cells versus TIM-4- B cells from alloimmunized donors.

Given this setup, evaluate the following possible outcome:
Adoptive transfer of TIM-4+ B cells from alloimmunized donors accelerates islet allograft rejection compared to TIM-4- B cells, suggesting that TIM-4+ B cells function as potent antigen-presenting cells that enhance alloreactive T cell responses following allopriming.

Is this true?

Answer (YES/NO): NO